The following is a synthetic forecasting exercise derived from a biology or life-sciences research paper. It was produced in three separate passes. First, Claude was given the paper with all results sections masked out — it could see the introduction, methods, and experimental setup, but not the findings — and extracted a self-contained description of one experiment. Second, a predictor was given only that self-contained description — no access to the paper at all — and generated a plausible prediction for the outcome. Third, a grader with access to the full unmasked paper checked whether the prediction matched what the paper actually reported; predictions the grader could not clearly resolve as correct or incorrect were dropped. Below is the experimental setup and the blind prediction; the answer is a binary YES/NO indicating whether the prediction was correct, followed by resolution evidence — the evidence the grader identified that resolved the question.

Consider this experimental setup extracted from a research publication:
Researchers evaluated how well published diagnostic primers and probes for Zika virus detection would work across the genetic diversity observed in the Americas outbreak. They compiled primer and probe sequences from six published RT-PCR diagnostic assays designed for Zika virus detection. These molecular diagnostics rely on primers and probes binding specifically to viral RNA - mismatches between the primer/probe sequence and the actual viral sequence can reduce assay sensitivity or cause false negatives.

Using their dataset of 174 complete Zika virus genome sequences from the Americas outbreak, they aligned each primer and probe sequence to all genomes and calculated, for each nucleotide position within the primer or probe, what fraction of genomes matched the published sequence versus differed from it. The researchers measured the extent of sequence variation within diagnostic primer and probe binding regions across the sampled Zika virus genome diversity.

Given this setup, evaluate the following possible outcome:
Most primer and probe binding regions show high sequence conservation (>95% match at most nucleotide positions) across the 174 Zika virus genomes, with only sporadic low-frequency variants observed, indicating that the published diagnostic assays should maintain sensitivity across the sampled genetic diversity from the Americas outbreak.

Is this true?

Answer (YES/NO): NO